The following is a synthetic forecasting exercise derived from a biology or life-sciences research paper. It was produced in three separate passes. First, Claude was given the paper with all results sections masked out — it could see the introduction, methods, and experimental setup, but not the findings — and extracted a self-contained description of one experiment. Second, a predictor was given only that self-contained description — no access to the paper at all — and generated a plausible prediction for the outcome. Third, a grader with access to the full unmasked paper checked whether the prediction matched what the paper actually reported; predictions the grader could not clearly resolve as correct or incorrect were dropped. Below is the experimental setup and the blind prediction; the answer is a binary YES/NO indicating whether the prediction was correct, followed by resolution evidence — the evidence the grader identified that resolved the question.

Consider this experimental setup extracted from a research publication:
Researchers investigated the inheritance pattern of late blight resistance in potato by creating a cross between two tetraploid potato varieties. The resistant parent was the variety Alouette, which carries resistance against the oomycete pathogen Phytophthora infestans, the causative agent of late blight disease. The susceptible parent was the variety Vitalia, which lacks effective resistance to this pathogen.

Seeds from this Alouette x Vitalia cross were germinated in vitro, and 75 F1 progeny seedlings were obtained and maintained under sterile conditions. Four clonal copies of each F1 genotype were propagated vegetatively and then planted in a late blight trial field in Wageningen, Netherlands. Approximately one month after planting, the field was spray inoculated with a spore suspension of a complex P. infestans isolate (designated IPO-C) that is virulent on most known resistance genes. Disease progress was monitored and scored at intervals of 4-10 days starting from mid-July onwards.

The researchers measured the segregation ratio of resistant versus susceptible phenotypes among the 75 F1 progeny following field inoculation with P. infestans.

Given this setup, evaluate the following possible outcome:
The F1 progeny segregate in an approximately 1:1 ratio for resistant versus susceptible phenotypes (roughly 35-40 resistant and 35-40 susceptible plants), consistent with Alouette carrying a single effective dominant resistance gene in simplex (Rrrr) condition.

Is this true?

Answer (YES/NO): YES